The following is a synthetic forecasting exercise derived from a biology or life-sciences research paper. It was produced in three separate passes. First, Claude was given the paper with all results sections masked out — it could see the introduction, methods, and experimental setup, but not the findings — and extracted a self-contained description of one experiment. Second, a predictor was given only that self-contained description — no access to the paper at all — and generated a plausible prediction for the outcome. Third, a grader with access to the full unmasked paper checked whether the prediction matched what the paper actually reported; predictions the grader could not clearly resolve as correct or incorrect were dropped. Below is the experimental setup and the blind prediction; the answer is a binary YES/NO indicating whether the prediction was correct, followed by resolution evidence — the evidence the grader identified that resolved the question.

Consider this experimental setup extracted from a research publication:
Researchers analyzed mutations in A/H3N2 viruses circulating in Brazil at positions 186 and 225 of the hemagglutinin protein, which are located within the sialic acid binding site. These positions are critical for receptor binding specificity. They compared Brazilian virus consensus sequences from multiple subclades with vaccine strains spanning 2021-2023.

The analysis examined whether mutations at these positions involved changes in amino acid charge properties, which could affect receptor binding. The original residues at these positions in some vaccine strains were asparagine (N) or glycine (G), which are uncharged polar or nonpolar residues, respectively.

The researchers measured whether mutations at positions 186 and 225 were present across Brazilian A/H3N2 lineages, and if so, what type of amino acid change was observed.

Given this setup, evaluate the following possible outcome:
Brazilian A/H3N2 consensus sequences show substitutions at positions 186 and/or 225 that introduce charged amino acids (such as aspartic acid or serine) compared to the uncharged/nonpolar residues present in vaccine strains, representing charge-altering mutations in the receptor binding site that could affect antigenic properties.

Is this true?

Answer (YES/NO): YES